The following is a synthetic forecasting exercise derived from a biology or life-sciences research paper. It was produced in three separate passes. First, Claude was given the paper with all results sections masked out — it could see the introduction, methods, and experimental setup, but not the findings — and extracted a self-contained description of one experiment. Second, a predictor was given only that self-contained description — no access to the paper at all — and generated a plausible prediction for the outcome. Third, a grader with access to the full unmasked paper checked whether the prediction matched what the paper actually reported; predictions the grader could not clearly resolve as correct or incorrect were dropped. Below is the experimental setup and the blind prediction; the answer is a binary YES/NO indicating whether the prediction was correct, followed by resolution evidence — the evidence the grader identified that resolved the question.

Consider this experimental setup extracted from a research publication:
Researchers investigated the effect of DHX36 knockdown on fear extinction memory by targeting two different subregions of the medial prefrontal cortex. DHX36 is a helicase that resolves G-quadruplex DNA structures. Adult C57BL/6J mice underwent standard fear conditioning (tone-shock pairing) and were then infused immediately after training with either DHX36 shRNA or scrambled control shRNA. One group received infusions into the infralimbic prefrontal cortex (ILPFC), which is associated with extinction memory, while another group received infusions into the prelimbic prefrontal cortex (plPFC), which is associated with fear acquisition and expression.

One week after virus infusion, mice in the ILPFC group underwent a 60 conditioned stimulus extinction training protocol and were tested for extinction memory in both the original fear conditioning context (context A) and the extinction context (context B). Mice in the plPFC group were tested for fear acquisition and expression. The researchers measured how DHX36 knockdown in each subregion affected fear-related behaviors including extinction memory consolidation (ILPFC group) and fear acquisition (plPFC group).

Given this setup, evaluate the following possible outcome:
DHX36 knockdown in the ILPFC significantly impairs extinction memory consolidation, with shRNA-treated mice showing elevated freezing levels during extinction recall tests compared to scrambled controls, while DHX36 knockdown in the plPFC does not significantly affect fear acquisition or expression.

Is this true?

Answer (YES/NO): NO